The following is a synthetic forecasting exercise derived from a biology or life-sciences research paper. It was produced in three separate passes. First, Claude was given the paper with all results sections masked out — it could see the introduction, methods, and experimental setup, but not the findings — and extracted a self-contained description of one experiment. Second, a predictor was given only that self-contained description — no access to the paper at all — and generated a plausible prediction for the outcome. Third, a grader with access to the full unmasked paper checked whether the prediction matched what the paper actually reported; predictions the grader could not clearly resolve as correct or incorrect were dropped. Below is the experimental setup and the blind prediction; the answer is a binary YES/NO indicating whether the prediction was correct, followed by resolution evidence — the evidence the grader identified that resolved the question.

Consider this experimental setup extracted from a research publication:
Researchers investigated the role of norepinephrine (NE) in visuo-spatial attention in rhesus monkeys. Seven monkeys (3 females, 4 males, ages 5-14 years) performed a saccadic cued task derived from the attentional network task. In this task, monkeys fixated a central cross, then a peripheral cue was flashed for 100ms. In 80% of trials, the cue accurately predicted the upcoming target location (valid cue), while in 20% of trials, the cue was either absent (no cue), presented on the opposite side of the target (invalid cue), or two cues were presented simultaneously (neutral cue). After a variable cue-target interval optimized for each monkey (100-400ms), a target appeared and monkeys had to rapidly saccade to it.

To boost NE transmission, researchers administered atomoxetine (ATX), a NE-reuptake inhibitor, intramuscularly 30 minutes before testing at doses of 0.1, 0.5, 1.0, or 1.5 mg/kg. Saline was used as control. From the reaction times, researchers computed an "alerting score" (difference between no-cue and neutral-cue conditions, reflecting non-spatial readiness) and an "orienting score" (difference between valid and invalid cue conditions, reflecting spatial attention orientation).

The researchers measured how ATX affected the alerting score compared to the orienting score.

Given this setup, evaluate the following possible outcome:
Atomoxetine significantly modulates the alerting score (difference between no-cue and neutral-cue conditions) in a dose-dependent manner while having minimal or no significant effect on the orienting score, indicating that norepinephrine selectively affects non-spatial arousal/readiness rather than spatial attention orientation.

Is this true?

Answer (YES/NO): NO